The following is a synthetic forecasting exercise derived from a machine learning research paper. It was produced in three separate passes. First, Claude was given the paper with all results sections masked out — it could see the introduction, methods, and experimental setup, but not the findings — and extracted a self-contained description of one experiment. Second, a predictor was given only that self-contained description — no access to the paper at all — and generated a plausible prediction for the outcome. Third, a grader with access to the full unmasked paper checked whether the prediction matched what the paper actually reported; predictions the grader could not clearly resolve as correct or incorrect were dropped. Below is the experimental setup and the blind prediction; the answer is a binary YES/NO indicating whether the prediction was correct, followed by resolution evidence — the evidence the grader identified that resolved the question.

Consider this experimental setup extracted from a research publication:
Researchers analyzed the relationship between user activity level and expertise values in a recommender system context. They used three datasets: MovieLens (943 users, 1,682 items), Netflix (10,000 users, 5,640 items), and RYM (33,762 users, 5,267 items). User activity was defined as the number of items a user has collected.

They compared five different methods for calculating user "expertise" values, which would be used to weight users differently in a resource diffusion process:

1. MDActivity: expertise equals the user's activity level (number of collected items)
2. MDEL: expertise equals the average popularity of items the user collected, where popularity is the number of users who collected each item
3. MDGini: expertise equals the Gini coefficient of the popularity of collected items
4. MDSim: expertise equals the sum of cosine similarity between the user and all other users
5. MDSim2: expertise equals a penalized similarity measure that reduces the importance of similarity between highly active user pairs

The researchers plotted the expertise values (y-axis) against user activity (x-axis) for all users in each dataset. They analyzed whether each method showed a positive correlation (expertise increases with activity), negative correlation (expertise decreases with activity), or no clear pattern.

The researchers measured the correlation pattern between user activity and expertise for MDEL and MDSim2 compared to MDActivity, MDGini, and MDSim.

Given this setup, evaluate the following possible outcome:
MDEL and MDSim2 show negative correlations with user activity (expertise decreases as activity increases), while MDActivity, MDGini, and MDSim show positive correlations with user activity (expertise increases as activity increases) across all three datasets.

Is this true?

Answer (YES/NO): YES